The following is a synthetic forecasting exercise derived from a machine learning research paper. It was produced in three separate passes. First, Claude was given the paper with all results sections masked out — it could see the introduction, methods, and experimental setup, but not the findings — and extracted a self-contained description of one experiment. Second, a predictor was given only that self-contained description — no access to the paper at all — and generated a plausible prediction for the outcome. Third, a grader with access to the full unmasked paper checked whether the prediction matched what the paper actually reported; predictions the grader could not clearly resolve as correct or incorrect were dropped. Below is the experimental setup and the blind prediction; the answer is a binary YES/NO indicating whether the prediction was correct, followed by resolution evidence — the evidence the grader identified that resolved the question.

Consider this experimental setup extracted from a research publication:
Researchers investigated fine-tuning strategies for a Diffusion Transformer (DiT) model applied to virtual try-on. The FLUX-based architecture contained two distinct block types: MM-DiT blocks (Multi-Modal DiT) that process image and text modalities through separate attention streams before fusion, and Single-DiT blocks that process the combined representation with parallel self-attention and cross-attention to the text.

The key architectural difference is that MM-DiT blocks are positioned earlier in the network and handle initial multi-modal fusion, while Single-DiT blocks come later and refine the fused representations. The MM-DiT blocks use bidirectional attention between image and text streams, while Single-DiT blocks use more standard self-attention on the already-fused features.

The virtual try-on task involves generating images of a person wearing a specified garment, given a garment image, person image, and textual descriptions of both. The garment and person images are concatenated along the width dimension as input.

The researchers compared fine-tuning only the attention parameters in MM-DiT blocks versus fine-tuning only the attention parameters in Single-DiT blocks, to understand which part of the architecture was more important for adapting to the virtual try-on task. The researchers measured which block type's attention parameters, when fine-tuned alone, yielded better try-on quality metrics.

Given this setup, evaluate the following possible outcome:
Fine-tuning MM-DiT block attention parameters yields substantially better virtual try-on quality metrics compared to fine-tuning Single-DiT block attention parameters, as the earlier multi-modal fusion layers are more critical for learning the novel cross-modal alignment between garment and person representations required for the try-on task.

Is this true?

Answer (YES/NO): NO